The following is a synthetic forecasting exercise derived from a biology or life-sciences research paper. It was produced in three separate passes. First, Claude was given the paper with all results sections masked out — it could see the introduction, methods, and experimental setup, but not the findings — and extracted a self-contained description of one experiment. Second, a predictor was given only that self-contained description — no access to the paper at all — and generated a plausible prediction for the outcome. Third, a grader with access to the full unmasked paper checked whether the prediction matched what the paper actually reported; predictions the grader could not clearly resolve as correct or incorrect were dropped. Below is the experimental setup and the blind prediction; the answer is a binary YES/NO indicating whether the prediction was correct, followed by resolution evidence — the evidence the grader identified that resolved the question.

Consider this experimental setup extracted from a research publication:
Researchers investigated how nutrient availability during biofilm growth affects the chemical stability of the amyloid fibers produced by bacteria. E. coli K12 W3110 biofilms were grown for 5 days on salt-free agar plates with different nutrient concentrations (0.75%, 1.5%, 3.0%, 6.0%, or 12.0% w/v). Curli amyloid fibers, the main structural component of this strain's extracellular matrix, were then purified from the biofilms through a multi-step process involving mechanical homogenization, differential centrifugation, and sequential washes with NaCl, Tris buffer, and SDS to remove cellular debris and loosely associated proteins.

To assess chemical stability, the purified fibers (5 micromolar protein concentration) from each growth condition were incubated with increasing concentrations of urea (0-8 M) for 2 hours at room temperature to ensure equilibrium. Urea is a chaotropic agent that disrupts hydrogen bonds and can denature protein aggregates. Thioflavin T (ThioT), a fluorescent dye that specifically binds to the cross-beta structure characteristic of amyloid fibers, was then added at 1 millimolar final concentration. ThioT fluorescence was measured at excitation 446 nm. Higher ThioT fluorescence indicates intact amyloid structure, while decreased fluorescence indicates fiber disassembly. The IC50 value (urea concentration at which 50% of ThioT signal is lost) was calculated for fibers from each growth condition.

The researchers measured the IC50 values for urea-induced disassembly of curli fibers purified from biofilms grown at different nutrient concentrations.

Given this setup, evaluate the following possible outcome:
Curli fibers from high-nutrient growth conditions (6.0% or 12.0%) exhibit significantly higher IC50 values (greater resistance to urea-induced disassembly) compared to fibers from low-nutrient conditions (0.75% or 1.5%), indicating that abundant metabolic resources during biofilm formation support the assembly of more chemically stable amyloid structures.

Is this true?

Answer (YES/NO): NO